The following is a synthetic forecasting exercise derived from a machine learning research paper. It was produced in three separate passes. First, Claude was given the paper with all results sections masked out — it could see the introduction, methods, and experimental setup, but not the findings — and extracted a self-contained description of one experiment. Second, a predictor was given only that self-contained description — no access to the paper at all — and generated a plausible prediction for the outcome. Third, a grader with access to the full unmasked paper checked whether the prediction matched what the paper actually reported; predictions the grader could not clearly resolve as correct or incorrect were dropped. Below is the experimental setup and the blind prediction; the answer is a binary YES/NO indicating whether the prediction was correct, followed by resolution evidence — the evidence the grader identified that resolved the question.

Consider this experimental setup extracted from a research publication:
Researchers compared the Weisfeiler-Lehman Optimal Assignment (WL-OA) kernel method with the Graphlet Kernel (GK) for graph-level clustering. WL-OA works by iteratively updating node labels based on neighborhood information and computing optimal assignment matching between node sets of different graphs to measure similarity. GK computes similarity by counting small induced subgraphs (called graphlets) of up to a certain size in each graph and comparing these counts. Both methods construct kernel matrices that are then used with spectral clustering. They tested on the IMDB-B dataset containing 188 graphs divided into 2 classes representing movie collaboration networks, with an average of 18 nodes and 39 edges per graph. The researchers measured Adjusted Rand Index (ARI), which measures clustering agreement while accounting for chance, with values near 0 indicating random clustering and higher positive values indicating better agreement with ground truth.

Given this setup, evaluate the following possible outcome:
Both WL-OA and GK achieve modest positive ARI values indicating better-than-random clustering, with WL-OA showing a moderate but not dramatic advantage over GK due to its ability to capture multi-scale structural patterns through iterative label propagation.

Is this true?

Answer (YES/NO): NO